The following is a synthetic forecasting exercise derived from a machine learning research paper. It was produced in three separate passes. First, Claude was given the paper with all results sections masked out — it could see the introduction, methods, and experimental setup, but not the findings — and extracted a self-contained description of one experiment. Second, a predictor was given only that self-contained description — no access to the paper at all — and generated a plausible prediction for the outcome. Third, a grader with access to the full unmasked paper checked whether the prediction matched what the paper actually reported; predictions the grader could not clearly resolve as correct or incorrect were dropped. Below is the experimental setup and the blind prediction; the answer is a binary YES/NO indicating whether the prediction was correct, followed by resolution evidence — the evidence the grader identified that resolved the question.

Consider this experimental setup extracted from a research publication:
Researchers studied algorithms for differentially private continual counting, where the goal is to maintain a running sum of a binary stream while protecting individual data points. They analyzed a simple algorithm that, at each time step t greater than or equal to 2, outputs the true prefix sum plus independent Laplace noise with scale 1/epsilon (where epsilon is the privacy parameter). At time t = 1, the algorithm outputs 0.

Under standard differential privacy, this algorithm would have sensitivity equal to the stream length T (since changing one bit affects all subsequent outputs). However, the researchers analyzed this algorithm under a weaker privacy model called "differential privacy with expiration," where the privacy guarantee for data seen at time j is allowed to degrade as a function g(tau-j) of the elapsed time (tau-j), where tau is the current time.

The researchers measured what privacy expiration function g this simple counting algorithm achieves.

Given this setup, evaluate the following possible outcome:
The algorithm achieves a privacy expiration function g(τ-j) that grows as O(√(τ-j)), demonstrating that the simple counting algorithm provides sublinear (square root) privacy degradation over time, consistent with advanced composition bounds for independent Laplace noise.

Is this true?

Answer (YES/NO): NO